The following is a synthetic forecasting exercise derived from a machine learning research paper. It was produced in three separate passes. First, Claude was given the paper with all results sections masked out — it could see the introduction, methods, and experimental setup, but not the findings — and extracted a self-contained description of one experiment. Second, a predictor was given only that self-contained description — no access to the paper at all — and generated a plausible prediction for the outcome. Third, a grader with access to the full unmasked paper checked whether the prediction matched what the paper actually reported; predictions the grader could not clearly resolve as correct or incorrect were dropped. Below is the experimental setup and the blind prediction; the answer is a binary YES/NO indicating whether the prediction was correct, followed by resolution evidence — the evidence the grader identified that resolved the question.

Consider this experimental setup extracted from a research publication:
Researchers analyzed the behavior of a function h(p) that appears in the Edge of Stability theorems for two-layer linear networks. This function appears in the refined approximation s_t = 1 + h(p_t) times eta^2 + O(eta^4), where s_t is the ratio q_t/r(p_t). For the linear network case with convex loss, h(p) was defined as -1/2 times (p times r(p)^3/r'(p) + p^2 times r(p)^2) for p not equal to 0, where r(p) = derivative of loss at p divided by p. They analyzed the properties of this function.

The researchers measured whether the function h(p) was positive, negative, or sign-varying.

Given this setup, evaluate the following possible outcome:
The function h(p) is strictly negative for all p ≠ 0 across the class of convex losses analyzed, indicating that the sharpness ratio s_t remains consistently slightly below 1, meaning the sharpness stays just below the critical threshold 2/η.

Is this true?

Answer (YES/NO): NO